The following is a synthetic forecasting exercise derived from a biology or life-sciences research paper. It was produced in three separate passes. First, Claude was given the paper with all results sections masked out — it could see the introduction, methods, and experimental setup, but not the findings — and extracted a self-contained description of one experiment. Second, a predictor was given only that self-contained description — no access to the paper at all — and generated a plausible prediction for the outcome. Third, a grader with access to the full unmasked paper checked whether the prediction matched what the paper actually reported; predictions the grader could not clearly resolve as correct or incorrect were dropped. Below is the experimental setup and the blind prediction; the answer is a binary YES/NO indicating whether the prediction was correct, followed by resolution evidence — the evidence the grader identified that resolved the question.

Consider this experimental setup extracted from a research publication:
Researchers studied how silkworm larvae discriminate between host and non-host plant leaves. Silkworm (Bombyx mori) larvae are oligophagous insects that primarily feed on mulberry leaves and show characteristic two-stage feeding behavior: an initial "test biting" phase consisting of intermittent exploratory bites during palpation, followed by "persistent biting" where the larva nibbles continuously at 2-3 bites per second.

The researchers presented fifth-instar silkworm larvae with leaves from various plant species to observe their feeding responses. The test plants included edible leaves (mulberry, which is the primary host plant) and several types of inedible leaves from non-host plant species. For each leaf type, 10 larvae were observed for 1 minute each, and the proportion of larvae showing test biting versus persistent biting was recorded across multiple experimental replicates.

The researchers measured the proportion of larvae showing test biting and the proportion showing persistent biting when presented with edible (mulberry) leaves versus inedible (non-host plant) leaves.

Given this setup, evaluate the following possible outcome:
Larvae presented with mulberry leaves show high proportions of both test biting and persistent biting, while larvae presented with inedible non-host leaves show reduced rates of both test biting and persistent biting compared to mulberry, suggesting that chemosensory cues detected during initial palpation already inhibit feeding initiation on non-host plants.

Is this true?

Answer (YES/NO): YES